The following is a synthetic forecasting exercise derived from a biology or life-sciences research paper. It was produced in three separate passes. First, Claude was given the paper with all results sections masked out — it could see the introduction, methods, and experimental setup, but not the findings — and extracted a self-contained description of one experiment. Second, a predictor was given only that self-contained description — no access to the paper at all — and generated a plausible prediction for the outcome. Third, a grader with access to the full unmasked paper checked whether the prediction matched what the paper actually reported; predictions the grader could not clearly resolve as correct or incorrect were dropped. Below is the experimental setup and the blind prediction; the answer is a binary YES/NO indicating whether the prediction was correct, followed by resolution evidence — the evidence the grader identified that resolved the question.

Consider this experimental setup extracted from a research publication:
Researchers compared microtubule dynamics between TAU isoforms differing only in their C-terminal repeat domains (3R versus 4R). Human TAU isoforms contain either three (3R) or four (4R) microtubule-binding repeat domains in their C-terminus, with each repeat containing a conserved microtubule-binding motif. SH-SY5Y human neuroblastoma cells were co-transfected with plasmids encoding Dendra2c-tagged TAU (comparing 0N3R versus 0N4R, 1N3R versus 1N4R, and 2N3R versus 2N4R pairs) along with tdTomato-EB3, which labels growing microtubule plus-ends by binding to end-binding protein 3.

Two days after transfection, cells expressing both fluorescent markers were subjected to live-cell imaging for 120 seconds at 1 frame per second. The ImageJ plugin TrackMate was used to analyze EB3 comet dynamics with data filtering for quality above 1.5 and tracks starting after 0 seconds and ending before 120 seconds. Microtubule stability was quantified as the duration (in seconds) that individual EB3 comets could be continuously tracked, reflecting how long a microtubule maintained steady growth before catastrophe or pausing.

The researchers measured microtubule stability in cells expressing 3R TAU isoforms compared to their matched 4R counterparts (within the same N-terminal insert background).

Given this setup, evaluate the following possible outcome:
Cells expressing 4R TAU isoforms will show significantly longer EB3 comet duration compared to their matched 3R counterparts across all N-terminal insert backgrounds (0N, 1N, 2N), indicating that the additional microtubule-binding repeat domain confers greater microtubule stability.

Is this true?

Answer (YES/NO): NO